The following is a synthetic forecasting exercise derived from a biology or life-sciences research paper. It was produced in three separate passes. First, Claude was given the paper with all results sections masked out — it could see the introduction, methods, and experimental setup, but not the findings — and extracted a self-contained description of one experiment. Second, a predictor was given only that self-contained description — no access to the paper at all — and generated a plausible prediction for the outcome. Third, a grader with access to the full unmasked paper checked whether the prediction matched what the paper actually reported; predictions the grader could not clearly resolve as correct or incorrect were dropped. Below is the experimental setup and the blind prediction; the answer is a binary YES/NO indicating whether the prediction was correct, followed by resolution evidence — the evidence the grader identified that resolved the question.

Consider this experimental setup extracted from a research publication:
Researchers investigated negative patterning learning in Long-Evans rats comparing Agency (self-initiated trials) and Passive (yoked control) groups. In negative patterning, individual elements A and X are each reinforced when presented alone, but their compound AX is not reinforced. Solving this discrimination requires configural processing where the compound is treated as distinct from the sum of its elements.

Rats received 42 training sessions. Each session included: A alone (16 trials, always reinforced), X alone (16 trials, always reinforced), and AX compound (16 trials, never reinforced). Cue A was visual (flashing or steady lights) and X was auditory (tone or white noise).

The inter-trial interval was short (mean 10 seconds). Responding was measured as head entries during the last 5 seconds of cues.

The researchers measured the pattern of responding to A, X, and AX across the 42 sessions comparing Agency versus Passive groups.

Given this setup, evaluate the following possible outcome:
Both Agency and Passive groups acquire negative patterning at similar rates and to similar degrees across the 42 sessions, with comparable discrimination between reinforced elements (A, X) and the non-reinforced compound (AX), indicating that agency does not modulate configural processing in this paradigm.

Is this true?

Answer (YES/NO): NO